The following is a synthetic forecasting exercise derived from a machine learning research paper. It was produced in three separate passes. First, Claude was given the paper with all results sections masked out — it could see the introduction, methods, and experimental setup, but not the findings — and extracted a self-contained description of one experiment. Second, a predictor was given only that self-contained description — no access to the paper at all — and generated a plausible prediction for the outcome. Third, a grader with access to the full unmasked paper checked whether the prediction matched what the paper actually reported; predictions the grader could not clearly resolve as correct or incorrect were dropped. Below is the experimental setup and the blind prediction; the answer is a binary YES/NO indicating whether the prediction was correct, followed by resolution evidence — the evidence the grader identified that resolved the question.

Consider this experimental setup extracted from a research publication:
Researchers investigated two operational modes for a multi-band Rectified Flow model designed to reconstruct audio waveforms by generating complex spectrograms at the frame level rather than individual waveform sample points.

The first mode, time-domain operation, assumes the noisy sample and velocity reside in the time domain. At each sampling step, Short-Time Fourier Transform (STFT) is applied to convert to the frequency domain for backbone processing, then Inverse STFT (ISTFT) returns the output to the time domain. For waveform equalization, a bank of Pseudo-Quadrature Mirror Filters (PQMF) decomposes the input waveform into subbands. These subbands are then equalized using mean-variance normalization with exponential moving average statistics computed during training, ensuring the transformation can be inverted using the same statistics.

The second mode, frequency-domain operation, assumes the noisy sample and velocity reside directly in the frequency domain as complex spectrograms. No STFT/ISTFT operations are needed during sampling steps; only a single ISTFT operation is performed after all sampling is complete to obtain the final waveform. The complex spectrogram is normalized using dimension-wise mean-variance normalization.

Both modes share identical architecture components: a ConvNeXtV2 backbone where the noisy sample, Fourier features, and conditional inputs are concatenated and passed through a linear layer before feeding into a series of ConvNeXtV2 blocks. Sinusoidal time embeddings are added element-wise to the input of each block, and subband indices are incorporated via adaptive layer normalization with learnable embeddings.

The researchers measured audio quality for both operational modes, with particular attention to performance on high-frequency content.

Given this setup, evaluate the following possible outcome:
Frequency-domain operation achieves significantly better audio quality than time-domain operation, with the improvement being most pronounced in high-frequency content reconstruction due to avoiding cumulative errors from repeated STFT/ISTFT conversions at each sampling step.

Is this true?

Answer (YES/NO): NO